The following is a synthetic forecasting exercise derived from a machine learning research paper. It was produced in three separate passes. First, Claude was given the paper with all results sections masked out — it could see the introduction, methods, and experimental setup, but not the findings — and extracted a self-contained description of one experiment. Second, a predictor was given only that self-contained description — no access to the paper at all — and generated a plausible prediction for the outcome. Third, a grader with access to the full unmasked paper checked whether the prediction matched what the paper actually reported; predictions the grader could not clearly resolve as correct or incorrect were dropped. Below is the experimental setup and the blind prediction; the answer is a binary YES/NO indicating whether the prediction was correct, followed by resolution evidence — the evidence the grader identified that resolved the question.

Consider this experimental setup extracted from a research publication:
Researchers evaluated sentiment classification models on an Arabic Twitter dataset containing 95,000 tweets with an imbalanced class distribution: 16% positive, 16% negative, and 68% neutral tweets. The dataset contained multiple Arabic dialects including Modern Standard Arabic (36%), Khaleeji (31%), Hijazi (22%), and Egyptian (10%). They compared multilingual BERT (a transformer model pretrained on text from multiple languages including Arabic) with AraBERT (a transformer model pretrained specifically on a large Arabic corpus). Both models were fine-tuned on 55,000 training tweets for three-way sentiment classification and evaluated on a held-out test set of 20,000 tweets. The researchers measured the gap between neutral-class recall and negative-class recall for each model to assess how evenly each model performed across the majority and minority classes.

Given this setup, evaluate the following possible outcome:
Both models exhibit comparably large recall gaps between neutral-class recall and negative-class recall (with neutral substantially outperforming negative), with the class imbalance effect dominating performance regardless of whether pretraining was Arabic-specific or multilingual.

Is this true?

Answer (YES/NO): NO